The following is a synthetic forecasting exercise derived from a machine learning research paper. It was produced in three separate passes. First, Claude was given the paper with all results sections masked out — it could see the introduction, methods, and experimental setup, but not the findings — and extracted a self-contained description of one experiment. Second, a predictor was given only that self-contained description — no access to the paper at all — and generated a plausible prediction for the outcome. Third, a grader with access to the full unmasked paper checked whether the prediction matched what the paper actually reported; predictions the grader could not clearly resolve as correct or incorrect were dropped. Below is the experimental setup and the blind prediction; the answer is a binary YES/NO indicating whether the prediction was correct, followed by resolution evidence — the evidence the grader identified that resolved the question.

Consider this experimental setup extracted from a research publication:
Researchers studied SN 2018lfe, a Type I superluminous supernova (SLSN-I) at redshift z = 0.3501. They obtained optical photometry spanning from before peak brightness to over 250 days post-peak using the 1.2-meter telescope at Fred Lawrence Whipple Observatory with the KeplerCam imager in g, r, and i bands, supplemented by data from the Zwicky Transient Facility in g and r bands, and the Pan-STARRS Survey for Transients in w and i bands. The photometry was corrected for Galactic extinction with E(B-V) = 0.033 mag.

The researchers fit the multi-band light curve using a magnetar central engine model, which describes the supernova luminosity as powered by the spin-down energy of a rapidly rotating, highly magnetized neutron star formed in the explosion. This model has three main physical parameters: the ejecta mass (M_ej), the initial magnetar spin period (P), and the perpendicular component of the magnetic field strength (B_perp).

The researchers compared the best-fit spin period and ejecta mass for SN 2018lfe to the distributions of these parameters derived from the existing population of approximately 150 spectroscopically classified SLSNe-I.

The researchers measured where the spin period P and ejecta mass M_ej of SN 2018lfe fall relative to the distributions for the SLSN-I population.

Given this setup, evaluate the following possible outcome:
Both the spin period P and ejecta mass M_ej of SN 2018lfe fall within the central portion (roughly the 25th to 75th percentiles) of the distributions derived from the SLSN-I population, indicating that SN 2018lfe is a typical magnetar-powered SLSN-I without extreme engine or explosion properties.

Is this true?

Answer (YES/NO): YES